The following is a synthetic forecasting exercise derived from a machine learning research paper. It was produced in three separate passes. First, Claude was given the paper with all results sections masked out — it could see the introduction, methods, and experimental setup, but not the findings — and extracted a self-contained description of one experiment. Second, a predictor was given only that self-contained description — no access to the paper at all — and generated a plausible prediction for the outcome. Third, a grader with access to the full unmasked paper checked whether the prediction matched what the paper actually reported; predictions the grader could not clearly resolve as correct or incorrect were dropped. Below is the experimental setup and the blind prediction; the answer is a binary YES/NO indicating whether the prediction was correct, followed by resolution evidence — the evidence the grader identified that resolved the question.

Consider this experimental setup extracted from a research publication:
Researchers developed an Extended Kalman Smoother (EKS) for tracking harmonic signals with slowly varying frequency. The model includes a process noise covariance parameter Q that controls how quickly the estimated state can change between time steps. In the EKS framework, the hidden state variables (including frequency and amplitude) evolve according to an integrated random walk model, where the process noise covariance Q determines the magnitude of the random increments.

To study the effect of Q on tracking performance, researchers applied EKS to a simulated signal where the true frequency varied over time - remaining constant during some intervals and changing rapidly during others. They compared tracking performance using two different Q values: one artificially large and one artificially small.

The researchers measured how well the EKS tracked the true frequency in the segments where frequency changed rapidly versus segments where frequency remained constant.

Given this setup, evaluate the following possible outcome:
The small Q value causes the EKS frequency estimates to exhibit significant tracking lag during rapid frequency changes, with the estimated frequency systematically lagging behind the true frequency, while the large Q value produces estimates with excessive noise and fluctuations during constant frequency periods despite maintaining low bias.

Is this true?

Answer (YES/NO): NO